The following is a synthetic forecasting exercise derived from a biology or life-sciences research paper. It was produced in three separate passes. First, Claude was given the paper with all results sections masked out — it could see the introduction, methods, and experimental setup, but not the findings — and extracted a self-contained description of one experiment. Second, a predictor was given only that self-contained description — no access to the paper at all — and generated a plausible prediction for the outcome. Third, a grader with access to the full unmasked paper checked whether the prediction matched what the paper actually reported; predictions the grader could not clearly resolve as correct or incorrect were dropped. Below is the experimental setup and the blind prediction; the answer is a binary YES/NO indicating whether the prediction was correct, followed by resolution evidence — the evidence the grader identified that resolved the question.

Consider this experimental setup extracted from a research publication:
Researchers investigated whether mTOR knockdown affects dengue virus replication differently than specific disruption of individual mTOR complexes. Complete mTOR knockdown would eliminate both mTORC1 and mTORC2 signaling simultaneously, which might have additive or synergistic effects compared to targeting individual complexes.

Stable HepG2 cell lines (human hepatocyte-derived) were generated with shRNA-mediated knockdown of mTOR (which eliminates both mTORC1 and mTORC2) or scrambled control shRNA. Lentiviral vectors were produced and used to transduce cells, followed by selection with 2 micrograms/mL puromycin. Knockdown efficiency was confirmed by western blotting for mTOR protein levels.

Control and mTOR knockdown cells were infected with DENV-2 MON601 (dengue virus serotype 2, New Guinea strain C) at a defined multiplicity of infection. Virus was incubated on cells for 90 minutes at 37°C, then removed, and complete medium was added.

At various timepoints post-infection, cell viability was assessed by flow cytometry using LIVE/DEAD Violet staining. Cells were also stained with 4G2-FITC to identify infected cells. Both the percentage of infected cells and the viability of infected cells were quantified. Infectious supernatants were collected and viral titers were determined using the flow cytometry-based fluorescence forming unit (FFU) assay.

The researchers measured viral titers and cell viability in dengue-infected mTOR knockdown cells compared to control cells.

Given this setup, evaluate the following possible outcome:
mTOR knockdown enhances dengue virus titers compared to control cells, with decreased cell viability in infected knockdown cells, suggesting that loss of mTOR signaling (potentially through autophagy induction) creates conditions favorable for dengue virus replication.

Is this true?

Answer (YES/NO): NO